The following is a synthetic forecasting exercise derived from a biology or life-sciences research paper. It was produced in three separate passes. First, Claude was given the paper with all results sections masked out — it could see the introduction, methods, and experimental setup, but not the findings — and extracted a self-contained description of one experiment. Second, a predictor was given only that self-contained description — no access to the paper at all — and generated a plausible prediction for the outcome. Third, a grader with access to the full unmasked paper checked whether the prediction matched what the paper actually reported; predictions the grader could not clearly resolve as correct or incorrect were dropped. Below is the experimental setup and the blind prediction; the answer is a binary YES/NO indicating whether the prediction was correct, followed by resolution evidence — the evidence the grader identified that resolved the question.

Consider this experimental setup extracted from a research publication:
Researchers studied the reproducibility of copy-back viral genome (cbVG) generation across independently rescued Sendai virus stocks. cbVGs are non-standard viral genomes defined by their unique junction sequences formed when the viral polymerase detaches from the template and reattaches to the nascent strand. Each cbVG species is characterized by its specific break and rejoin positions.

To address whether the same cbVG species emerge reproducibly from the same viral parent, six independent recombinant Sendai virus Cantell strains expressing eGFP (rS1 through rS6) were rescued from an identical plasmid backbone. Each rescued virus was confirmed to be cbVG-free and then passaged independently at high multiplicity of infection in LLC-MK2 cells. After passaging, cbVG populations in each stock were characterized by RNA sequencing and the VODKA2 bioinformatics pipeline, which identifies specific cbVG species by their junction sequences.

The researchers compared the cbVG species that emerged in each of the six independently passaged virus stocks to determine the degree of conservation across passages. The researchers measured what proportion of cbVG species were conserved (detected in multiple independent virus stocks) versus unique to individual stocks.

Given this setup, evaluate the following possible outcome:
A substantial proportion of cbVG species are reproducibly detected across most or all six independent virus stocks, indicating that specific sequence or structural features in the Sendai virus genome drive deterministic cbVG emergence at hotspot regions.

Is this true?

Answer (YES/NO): NO